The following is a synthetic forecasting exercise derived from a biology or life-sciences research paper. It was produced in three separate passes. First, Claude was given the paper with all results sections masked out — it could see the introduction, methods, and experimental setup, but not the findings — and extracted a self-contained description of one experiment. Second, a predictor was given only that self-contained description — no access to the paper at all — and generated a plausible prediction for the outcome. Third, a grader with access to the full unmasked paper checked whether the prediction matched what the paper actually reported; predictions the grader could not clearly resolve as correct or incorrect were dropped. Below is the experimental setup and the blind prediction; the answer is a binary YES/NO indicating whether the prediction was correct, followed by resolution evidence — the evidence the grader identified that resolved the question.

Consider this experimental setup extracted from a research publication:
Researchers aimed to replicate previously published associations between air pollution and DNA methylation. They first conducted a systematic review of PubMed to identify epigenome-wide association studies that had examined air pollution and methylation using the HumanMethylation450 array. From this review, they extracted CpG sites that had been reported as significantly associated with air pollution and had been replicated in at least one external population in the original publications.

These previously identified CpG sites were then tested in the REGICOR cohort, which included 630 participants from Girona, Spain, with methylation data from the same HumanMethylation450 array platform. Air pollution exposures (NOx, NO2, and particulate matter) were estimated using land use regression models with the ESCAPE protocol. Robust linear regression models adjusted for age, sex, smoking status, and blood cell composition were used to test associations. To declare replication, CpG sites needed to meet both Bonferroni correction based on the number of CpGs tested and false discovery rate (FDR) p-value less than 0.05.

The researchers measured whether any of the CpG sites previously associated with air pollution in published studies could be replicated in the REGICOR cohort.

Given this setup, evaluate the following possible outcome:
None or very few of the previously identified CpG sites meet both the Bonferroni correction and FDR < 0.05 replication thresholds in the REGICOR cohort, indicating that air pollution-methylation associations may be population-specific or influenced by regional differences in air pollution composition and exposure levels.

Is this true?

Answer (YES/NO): YES